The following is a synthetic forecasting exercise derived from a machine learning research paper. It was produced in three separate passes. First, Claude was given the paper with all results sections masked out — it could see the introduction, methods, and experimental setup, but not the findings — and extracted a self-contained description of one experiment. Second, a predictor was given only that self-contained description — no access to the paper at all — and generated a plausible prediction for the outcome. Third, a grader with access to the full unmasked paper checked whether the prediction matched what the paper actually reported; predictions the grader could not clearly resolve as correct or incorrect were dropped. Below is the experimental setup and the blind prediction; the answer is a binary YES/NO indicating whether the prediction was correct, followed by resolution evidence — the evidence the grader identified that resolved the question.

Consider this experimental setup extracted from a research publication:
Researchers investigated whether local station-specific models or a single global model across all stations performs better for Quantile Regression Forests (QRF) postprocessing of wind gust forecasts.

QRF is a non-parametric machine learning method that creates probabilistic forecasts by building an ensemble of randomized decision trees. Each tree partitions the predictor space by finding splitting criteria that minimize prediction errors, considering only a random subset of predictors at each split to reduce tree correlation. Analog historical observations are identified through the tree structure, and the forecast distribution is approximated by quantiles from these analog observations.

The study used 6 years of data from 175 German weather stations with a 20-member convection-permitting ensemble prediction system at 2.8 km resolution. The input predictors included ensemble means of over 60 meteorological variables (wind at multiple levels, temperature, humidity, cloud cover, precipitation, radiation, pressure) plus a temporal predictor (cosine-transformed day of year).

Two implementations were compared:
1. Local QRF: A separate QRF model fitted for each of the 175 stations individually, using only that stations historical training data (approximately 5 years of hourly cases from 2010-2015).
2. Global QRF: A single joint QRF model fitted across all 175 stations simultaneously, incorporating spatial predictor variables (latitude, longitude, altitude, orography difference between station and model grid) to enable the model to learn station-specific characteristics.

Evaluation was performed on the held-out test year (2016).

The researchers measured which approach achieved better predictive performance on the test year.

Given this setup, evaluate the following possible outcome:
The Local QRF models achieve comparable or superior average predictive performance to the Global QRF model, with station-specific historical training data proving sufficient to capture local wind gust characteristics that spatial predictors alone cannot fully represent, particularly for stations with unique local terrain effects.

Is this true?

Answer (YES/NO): YES